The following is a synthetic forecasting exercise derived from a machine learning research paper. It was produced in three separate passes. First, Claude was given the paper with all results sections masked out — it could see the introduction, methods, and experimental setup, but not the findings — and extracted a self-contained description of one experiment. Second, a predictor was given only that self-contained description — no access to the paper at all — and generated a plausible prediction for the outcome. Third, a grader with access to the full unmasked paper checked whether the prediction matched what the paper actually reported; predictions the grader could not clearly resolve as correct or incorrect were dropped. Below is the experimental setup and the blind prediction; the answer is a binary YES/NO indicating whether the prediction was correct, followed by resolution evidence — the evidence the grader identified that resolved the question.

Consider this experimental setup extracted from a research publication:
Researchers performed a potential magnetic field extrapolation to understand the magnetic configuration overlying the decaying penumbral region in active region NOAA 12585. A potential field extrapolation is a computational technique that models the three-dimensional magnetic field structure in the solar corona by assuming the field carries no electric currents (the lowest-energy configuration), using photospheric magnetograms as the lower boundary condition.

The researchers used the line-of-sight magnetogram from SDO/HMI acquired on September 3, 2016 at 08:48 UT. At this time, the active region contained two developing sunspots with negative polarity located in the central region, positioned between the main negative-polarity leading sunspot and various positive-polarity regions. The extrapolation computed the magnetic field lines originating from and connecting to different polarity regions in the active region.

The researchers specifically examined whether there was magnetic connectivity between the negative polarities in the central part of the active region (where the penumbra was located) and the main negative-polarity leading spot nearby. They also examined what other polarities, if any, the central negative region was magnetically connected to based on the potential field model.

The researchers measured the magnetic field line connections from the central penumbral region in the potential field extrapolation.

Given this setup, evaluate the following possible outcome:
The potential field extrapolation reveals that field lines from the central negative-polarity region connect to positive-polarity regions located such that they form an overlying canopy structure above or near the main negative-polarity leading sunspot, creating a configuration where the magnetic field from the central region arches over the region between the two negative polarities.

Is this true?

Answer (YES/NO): NO